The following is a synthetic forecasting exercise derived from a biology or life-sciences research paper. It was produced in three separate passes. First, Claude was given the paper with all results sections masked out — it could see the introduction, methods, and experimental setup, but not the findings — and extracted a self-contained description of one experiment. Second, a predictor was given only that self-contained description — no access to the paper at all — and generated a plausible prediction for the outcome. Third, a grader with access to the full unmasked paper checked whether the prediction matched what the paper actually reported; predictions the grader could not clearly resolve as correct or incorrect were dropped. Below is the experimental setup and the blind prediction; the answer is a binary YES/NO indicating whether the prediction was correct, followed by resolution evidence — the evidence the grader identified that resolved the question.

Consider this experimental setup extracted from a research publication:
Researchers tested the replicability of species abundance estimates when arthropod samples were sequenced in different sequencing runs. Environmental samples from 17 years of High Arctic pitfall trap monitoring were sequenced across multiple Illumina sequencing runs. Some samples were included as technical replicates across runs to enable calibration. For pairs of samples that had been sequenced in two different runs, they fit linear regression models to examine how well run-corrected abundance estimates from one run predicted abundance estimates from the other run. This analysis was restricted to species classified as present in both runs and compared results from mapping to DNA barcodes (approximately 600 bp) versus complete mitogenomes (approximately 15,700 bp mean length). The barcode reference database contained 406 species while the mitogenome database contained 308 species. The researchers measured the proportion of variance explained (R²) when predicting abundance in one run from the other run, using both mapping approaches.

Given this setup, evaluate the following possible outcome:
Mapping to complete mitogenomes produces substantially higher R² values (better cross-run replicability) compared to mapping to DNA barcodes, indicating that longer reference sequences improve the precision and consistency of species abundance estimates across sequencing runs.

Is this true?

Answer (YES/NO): NO